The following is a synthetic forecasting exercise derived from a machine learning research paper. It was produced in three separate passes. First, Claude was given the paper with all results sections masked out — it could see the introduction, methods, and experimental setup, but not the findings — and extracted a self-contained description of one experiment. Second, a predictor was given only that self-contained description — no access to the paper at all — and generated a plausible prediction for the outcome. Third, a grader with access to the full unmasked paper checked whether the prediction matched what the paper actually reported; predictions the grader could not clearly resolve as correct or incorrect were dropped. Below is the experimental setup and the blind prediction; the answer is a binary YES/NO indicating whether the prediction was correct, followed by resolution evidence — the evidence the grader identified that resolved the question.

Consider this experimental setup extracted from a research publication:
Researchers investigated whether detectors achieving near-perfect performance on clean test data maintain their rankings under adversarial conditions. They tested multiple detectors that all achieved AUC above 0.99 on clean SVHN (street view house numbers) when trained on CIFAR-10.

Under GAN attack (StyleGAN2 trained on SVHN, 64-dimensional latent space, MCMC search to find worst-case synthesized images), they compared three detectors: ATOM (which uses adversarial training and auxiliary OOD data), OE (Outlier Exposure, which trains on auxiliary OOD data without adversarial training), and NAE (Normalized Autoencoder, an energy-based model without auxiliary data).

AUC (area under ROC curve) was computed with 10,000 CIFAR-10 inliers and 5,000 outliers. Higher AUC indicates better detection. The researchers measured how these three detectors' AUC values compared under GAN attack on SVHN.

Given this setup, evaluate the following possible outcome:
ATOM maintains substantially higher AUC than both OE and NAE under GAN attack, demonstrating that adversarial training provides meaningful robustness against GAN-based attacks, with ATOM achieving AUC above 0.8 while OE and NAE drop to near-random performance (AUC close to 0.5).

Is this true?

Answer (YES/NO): NO